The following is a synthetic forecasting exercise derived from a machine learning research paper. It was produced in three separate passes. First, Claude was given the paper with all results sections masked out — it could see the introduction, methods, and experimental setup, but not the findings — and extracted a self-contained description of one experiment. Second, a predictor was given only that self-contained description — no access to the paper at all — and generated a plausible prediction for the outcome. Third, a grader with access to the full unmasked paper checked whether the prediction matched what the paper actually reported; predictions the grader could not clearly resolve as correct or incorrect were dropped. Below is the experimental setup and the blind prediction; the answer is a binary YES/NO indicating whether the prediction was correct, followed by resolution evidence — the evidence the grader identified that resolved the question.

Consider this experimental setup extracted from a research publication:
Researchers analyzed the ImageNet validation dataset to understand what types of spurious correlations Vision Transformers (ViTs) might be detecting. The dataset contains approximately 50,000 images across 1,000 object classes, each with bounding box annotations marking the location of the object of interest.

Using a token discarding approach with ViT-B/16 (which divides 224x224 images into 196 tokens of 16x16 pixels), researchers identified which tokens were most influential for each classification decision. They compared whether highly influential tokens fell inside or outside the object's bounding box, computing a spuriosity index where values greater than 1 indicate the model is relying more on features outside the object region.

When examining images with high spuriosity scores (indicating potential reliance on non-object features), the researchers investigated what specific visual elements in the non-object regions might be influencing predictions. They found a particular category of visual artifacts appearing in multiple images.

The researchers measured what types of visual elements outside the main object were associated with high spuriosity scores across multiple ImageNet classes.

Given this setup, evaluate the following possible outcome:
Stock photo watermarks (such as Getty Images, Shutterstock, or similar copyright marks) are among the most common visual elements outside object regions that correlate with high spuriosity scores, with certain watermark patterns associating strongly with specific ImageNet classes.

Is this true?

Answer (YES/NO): NO